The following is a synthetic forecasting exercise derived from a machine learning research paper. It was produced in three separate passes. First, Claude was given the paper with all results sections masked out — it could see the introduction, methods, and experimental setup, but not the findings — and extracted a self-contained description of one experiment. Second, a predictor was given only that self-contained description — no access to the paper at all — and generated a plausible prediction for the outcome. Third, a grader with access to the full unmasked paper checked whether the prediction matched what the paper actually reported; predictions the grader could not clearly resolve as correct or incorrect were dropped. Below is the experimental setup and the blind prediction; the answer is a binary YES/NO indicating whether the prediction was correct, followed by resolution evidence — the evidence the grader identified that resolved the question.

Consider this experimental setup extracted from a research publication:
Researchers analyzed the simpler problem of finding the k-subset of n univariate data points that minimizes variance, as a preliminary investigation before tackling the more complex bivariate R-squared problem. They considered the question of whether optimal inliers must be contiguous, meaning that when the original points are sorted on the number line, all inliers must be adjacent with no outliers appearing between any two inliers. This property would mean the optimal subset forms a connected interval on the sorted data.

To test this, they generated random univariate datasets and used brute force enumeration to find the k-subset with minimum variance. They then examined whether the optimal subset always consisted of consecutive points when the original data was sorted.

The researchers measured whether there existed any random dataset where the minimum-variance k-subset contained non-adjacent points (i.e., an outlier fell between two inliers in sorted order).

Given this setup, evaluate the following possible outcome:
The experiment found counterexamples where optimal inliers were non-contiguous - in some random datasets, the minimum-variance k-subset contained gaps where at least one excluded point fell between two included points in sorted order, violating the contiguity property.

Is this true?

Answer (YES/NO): NO